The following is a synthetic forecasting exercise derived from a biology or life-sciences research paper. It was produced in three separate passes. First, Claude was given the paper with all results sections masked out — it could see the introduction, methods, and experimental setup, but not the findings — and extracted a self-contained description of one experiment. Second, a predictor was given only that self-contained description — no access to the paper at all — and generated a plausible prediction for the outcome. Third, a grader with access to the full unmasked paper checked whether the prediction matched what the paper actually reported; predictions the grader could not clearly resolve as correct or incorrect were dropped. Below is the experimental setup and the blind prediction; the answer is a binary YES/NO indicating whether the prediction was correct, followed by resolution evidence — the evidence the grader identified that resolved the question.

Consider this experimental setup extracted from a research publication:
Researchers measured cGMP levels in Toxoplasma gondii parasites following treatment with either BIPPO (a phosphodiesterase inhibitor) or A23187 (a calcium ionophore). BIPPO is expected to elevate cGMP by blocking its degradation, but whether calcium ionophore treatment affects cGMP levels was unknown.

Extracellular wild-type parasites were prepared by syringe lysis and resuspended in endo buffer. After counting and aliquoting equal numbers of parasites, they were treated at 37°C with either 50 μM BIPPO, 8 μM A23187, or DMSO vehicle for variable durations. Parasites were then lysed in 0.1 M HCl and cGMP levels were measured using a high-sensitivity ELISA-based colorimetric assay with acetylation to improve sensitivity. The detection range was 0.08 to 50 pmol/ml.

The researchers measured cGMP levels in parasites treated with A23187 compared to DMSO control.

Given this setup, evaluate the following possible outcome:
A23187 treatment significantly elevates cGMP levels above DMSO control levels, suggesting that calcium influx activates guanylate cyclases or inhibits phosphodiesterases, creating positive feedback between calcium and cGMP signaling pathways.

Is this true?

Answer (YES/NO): NO